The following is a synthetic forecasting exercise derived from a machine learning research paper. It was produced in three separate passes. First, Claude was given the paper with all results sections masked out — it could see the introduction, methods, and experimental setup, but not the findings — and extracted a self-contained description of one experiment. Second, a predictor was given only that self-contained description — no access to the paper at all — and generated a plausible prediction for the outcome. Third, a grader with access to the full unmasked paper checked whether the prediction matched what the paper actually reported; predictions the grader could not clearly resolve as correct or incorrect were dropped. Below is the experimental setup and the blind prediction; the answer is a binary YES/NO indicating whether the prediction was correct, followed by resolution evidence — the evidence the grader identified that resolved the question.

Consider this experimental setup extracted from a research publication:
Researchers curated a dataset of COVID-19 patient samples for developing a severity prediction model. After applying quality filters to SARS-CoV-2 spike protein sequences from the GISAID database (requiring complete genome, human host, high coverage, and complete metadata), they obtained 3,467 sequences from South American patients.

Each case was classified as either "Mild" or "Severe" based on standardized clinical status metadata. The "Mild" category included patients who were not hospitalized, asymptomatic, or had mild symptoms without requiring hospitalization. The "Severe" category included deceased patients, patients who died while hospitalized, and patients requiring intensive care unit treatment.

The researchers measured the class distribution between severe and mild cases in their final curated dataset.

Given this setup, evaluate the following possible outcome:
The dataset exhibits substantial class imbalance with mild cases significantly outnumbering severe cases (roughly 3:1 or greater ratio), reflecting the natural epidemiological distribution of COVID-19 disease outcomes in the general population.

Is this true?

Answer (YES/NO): NO